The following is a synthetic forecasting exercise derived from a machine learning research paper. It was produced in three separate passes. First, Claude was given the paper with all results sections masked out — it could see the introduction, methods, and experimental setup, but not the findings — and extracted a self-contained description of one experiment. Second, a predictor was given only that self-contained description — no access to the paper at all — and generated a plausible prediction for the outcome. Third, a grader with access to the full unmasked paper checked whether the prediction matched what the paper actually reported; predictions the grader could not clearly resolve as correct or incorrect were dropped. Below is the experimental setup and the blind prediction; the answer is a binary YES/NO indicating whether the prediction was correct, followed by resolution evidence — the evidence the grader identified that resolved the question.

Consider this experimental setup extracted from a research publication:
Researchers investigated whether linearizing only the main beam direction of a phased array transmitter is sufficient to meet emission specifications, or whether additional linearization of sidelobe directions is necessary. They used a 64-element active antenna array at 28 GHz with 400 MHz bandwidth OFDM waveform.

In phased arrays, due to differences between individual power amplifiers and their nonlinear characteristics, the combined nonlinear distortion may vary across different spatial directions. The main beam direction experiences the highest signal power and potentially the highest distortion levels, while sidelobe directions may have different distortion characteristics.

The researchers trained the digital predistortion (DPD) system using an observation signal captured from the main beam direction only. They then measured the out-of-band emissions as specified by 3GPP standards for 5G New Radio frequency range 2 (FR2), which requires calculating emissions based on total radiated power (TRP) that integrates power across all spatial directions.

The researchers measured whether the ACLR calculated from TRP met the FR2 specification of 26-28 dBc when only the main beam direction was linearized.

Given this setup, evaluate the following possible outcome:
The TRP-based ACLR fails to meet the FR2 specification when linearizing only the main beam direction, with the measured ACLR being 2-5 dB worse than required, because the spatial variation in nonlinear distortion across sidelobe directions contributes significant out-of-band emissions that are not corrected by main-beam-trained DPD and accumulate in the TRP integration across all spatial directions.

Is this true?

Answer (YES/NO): NO